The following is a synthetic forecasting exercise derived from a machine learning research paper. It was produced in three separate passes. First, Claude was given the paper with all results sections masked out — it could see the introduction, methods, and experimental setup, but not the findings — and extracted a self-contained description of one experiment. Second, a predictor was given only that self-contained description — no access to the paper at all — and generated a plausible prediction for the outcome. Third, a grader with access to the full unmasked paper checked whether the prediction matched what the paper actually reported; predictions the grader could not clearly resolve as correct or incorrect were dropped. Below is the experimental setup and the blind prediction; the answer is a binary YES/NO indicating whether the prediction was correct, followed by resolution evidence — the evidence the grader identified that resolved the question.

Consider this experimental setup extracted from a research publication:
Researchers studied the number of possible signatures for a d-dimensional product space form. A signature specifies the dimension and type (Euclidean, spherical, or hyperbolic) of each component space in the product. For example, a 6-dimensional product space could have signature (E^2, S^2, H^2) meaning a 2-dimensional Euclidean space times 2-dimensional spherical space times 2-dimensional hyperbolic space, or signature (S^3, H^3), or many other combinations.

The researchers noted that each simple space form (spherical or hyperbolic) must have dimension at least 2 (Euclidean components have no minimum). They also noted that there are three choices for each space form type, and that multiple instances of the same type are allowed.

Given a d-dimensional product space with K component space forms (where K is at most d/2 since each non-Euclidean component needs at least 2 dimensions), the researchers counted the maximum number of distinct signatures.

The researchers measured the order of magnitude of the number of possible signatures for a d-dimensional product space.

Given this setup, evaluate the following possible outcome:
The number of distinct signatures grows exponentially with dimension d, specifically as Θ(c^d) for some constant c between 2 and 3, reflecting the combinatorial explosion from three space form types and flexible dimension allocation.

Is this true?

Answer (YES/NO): NO